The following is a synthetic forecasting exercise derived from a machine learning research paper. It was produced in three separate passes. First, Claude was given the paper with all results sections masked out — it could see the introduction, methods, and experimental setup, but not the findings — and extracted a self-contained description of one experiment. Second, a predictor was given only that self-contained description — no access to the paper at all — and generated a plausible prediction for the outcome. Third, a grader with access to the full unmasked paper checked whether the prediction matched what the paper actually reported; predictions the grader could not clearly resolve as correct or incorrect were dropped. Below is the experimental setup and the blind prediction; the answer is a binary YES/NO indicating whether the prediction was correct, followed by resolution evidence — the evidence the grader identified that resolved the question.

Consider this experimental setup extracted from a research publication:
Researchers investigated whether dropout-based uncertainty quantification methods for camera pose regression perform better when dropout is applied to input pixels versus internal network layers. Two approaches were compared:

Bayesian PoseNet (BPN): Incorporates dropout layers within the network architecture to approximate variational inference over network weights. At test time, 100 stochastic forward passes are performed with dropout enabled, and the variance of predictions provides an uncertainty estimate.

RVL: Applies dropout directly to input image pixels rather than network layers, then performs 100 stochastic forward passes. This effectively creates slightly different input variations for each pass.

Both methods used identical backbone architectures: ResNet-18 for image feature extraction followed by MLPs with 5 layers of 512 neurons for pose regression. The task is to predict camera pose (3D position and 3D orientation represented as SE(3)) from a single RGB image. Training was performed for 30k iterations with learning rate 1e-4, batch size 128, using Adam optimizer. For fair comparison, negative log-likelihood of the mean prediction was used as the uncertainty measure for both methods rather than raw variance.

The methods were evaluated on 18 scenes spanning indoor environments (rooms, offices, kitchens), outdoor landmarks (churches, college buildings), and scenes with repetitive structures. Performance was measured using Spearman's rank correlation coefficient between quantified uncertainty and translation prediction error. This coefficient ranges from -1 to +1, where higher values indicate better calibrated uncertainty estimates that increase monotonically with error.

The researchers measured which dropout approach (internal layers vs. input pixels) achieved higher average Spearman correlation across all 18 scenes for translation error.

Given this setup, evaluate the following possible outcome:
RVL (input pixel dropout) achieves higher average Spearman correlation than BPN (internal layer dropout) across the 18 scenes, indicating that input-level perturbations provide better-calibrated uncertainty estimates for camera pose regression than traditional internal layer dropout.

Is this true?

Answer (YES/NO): YES